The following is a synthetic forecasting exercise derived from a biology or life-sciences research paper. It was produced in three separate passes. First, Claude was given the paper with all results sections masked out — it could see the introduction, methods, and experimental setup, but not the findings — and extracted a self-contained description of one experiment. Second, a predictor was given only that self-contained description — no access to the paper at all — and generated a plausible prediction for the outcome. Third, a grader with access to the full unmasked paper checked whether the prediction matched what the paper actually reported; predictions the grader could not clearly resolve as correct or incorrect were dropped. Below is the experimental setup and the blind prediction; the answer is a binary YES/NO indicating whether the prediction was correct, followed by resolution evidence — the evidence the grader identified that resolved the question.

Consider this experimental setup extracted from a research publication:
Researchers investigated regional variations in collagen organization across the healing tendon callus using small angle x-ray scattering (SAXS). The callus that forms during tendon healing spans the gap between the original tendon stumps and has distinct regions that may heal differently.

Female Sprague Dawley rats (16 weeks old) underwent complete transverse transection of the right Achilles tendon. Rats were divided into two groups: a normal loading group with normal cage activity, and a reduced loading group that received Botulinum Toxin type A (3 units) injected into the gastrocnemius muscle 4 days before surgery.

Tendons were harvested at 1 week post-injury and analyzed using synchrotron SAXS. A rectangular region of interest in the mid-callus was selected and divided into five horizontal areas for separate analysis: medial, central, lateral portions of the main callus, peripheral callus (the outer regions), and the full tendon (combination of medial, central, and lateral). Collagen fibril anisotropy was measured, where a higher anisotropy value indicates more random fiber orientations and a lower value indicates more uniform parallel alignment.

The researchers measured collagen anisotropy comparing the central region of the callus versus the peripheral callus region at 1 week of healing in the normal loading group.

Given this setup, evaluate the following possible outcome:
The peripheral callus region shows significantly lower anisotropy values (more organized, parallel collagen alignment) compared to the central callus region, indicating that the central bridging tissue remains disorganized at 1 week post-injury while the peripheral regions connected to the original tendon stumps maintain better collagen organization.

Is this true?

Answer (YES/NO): NO